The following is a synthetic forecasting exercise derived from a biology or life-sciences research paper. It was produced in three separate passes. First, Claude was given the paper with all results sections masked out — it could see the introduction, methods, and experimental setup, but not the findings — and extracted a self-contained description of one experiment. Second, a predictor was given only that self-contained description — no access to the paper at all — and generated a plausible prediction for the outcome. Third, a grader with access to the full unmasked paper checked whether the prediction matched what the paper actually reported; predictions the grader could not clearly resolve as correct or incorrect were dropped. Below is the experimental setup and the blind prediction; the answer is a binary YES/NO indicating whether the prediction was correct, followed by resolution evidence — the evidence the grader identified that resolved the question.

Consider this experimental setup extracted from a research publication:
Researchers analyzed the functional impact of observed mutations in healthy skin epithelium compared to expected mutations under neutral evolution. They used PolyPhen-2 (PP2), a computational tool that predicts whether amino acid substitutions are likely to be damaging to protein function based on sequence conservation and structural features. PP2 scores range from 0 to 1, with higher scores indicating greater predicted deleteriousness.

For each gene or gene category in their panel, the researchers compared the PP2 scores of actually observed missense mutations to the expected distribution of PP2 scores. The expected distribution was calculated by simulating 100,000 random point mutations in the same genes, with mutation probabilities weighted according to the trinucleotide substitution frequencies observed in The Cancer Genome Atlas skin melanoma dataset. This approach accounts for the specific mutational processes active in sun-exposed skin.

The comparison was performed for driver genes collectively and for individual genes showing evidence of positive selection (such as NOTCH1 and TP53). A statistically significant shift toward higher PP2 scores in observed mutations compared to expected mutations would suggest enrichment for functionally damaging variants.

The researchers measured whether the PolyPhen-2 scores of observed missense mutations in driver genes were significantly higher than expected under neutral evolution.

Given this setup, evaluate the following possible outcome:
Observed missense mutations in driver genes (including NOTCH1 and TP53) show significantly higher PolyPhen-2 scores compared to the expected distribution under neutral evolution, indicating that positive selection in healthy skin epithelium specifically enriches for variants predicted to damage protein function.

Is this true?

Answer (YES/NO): YES